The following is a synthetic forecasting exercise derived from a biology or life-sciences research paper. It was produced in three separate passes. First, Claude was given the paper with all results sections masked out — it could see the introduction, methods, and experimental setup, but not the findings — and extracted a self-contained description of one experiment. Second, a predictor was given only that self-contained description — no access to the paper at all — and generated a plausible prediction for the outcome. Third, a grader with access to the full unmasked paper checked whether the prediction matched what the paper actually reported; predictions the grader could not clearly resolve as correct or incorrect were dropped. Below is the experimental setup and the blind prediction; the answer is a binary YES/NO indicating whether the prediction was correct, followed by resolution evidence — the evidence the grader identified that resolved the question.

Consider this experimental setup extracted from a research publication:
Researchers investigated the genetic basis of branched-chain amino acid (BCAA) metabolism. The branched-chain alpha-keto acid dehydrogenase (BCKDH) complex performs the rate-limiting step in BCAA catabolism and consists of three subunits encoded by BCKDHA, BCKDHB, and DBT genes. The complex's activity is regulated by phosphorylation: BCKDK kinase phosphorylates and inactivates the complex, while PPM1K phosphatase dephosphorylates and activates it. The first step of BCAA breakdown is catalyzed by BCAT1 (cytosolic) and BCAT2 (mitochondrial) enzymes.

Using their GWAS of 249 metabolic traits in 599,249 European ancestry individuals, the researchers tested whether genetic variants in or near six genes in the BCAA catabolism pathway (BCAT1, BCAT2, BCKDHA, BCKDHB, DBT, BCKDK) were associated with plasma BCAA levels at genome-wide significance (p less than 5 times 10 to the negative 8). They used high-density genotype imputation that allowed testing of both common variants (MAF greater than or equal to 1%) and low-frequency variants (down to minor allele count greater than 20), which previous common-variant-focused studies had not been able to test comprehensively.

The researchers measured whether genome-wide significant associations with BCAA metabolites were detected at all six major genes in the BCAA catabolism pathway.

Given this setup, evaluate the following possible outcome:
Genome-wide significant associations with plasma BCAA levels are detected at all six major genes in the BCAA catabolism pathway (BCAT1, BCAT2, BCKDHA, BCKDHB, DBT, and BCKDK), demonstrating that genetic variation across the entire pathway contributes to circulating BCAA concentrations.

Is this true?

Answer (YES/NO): NO